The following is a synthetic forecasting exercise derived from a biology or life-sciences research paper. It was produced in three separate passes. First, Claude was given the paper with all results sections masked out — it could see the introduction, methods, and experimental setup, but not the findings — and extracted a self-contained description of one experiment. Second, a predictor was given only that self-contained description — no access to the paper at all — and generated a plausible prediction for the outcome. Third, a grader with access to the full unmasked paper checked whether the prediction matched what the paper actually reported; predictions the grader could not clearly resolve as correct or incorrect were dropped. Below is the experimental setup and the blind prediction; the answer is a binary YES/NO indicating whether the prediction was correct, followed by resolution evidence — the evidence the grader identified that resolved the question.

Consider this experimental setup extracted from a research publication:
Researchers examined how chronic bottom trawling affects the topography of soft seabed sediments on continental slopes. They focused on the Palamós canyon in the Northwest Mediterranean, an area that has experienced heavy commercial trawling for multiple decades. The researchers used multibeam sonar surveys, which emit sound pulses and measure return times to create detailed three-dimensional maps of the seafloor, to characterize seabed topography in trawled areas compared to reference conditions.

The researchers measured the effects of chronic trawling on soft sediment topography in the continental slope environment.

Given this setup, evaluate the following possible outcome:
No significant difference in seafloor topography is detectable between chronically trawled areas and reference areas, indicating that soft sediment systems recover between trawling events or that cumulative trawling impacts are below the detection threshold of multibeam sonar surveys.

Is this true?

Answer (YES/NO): NO